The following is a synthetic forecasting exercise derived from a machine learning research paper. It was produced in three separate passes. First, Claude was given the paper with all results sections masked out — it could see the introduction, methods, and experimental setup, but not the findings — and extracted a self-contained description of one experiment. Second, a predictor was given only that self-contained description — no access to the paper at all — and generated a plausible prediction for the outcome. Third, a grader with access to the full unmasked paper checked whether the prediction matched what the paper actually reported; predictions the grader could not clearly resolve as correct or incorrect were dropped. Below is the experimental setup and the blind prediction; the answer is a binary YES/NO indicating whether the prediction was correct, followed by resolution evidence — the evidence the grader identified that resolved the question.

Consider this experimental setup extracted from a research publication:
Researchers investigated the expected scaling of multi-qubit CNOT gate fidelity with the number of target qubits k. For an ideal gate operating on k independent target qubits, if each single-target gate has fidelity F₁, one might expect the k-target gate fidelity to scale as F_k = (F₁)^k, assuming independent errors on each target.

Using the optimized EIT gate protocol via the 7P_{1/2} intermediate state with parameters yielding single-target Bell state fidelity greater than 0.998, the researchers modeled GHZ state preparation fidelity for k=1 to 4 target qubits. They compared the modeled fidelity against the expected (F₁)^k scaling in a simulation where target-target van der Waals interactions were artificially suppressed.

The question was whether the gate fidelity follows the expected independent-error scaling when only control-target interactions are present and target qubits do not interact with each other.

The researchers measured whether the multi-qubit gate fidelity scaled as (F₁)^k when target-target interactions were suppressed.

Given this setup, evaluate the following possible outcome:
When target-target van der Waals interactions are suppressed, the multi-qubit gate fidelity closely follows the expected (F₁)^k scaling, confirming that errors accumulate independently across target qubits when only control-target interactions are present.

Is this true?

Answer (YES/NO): YES